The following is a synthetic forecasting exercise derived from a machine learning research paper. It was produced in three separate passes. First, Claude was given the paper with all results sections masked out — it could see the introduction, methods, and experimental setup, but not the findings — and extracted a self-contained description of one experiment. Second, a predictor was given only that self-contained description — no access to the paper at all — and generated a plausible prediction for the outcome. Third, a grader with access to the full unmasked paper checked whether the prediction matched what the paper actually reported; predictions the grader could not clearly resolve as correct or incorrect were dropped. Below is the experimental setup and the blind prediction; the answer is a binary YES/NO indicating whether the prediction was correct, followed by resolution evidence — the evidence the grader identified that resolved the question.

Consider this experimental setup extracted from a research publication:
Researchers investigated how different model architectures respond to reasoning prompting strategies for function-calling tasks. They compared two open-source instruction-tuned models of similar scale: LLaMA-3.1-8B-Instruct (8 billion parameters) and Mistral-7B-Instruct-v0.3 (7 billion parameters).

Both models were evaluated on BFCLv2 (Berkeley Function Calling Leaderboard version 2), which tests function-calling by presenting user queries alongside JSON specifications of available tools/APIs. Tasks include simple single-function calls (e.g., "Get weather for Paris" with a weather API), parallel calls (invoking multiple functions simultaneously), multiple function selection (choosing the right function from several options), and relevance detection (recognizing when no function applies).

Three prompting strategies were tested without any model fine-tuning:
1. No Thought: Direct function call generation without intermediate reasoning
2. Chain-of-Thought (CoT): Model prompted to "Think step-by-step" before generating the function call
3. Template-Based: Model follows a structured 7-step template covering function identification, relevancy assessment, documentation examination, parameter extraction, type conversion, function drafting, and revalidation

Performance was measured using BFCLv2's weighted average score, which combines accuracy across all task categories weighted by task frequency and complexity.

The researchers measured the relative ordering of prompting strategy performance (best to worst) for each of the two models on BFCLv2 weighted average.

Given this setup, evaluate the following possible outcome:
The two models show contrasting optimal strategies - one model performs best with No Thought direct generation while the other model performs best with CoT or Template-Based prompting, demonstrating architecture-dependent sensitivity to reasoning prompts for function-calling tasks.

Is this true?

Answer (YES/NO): YES